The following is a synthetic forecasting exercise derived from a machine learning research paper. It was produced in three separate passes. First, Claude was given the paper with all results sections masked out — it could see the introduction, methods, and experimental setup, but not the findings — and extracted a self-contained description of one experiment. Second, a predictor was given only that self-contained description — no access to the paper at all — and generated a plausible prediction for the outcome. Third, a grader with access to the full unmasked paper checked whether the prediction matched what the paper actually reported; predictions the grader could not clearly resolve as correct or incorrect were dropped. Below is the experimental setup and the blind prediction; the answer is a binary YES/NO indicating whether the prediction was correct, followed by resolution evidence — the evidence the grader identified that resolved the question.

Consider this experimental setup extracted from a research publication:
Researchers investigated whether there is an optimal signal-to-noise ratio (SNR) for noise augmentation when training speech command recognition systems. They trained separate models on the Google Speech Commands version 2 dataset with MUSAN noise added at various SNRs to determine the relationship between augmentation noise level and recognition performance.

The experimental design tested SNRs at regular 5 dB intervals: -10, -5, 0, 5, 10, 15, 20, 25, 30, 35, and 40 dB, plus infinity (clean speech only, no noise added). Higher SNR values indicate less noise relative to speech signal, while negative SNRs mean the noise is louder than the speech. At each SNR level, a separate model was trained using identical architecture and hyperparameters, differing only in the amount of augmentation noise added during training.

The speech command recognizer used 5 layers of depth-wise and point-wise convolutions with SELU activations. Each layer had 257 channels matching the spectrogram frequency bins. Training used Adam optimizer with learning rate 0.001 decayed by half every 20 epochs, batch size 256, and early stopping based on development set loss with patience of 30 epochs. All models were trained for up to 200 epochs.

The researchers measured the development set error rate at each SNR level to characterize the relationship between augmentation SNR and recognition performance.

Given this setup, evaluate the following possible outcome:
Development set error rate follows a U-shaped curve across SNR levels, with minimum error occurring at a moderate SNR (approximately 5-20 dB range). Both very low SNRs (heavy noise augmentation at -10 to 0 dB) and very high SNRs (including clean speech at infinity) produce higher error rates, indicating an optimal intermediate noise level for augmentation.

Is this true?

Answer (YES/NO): YES